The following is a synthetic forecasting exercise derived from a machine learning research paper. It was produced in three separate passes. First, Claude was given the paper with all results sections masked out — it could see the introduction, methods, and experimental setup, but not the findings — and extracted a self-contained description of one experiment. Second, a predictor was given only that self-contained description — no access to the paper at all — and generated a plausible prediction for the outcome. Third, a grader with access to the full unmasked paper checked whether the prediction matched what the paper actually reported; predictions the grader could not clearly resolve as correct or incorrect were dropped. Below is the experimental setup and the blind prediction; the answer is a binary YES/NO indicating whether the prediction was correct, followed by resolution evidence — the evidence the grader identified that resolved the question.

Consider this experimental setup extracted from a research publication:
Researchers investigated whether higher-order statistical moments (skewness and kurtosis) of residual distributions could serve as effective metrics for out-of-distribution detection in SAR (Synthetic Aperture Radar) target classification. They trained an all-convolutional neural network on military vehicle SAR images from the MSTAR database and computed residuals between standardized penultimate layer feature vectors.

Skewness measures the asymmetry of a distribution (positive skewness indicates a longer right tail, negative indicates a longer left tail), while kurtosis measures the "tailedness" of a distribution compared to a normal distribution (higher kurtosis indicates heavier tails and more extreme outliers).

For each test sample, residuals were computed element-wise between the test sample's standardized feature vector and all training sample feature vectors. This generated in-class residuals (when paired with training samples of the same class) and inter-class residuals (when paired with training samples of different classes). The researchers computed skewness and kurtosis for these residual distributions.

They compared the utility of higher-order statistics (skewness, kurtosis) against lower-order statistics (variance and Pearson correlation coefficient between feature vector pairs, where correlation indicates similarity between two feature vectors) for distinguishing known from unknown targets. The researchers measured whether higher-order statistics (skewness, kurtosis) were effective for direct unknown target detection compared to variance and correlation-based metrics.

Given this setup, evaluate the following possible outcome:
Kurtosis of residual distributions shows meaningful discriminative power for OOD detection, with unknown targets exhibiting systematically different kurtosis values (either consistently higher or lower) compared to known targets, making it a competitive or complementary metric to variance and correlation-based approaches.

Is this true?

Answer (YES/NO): NO